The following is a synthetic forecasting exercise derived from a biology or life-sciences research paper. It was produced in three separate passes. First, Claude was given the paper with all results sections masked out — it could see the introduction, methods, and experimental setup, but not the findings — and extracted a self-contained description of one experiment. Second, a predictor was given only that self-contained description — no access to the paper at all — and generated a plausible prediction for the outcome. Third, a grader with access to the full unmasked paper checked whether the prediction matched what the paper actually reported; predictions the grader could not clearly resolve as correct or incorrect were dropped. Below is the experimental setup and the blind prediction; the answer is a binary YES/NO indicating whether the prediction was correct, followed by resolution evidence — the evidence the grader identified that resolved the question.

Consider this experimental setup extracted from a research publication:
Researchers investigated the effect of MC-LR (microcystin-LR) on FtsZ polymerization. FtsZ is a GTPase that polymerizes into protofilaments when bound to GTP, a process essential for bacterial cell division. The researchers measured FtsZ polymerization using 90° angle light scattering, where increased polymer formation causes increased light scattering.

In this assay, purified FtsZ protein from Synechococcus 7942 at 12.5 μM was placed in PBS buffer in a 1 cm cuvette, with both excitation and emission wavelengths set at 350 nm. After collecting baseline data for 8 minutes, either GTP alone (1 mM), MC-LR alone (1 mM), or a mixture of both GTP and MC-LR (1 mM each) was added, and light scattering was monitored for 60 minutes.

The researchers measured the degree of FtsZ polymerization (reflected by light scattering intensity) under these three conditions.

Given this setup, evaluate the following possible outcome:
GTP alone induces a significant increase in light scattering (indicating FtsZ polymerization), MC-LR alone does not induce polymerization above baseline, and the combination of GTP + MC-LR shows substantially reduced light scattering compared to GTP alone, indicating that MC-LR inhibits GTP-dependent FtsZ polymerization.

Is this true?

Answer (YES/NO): YES